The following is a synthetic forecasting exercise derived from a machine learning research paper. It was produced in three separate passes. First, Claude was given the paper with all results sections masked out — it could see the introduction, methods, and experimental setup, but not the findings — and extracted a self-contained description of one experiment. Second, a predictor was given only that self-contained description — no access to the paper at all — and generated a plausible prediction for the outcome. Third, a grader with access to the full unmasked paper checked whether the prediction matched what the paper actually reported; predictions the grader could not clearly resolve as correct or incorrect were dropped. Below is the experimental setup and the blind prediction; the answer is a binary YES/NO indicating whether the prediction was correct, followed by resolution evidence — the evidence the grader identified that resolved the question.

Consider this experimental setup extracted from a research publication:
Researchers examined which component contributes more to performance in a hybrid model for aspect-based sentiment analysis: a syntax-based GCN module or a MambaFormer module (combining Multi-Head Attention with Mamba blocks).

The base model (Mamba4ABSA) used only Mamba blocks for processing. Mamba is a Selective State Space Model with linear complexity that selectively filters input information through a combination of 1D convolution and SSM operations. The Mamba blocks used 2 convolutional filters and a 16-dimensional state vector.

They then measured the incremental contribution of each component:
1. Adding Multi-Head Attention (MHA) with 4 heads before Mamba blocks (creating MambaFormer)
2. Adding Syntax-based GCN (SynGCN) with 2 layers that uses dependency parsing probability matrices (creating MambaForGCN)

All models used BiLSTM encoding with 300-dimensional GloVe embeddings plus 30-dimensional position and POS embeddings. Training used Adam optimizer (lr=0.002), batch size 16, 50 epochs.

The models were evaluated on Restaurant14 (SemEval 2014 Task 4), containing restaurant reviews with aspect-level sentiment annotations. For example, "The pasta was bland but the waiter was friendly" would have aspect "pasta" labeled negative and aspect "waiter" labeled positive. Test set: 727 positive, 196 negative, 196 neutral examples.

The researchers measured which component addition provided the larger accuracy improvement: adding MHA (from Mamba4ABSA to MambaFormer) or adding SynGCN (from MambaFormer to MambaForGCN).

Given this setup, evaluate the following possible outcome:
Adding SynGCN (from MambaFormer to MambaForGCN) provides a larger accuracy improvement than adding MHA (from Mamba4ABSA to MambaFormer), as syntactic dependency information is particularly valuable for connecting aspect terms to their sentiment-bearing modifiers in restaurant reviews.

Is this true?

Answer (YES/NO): YES